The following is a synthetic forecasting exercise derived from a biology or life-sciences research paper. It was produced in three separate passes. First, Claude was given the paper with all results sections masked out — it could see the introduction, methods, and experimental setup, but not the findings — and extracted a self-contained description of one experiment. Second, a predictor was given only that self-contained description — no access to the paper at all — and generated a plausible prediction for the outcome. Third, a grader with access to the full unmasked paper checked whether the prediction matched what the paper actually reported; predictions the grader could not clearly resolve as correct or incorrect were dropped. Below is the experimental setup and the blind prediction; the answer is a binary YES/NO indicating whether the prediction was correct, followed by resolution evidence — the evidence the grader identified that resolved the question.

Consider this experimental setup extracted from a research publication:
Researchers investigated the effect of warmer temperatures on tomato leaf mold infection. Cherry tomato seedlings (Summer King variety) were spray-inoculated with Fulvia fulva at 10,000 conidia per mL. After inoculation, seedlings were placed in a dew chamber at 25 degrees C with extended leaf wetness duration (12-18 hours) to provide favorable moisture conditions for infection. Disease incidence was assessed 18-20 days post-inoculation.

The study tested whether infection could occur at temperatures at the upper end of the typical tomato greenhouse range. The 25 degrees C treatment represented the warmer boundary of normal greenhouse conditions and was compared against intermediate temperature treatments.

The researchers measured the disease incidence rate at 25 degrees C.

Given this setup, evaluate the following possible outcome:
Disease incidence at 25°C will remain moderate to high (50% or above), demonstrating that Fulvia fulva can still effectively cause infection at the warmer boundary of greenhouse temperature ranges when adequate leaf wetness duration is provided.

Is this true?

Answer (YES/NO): NO